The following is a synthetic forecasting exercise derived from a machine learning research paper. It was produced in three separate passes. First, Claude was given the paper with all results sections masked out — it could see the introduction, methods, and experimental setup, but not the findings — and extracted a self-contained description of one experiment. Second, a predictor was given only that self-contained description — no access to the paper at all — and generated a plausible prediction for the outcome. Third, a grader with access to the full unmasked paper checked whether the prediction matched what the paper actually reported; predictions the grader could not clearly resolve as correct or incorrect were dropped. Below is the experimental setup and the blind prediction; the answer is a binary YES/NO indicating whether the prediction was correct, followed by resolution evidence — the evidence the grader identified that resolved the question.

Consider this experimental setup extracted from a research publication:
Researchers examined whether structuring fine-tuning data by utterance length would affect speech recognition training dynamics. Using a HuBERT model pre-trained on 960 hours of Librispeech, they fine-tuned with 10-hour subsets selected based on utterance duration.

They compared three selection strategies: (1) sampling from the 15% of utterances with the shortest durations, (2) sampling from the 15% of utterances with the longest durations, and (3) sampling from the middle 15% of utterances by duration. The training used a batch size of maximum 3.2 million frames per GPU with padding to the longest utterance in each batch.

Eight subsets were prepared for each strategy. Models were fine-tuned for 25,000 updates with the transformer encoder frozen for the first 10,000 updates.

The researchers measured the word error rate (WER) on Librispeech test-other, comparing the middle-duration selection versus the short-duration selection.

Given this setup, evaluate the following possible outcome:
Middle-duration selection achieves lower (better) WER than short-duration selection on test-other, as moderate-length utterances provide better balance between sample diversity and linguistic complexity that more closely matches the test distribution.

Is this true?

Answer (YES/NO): NO